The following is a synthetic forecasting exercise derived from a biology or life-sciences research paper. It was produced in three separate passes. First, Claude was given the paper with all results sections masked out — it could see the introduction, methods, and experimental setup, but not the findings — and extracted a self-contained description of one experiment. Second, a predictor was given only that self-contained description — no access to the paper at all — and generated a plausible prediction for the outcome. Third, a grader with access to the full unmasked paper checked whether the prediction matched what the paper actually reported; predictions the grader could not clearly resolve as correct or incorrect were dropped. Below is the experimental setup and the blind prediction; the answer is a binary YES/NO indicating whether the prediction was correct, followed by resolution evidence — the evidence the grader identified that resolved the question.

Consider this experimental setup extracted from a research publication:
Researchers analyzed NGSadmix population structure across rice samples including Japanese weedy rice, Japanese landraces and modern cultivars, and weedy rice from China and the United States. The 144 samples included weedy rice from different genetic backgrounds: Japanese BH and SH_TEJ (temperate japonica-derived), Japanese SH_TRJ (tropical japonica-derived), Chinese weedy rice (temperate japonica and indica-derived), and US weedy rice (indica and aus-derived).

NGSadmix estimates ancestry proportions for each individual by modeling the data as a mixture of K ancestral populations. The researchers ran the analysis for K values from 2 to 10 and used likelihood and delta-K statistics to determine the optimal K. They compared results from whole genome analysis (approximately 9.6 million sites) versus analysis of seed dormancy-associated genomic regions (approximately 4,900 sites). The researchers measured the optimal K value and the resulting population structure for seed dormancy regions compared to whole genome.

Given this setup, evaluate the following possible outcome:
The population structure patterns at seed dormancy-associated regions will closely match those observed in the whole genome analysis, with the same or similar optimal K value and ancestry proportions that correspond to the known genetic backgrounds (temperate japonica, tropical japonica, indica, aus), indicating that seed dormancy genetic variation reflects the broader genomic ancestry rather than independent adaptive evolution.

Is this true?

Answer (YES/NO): NO